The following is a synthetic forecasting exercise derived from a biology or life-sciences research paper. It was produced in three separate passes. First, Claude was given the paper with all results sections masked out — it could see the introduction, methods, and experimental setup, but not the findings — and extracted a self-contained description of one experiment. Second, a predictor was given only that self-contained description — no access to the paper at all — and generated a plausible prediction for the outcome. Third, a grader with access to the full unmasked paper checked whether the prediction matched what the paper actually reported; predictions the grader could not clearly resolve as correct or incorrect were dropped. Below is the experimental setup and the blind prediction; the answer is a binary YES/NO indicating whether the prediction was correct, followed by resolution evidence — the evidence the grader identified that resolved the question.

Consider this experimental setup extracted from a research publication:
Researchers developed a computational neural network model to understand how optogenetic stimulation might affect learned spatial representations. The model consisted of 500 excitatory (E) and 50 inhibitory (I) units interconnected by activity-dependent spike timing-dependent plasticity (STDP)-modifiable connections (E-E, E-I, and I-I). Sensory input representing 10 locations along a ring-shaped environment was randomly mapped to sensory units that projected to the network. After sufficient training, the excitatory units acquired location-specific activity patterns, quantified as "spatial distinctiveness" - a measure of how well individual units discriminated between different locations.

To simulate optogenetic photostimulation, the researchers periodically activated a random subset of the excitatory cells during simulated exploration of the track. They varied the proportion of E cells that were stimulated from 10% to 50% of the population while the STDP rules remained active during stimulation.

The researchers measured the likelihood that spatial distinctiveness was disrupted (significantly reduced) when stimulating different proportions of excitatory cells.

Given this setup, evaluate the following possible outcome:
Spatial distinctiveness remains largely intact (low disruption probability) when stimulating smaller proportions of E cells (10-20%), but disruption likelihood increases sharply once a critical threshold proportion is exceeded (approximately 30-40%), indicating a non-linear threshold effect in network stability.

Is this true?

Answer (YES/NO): NO